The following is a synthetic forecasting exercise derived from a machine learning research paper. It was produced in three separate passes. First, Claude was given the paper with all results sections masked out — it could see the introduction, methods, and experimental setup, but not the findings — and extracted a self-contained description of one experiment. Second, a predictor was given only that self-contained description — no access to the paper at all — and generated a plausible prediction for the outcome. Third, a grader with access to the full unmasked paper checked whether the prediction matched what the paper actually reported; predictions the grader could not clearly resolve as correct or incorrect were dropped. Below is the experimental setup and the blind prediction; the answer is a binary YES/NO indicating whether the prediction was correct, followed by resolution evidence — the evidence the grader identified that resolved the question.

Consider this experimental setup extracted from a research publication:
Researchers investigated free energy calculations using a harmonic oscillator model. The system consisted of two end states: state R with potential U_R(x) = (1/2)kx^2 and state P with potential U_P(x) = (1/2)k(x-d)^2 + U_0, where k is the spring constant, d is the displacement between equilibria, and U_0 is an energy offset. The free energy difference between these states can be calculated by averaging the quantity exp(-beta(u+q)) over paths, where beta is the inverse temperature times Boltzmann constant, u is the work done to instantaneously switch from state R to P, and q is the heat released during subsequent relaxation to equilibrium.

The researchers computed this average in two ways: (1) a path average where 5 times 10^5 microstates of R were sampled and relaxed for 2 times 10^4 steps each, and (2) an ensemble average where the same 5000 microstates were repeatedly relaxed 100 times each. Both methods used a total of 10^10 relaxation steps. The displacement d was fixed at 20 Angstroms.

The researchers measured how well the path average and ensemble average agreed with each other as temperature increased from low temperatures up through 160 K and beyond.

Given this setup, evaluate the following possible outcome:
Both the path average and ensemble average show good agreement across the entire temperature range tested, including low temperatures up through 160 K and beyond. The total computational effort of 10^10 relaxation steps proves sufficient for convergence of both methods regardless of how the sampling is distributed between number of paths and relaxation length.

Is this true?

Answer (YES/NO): NO